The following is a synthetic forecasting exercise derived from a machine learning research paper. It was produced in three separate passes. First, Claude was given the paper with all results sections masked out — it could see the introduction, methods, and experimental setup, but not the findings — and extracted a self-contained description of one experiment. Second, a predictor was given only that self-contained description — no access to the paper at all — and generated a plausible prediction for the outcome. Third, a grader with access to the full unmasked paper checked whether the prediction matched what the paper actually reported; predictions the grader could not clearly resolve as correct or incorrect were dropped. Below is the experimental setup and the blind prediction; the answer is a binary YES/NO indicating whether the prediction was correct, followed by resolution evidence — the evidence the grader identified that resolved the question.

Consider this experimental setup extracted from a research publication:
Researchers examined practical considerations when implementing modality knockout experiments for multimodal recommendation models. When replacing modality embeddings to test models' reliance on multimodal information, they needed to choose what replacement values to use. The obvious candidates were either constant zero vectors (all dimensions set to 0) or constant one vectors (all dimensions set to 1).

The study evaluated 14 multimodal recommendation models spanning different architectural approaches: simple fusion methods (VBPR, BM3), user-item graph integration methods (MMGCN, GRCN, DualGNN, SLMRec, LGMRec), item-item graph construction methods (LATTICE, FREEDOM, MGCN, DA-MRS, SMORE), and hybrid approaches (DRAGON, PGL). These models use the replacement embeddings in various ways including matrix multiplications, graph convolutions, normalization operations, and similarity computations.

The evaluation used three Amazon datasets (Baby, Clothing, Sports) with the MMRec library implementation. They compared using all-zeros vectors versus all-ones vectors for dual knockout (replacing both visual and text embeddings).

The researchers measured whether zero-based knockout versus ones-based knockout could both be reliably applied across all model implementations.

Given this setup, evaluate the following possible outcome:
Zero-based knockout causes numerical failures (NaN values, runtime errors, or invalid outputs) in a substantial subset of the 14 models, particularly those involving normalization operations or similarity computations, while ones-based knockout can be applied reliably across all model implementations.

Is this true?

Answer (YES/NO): NO